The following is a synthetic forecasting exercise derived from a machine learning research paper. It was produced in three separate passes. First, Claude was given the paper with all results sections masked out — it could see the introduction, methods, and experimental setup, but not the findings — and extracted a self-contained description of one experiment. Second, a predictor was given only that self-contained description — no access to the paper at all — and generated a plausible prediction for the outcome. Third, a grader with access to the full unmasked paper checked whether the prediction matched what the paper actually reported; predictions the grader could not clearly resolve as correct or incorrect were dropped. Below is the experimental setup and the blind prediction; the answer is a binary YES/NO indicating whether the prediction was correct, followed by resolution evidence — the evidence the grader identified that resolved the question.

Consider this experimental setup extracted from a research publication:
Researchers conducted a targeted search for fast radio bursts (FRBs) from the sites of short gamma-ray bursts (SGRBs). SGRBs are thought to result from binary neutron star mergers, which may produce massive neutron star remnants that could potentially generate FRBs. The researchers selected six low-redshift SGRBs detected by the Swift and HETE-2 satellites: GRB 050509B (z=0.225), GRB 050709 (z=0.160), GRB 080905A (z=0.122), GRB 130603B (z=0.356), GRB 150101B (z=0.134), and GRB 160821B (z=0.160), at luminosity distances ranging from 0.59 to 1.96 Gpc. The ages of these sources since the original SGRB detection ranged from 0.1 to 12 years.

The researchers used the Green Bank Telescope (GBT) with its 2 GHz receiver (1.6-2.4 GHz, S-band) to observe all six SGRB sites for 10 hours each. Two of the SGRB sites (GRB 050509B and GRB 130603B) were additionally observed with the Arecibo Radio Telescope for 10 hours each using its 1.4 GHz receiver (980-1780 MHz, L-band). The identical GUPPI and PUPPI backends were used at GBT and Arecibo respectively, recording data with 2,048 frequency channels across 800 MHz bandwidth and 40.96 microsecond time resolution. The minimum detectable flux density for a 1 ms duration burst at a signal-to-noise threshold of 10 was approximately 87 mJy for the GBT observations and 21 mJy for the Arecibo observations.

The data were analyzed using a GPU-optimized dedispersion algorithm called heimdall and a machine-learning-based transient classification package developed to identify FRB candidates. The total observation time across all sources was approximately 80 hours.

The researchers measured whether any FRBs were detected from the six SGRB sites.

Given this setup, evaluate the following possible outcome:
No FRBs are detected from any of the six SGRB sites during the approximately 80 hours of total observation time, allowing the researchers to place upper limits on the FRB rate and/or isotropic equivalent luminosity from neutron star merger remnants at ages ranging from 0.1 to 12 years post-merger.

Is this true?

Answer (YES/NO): YES